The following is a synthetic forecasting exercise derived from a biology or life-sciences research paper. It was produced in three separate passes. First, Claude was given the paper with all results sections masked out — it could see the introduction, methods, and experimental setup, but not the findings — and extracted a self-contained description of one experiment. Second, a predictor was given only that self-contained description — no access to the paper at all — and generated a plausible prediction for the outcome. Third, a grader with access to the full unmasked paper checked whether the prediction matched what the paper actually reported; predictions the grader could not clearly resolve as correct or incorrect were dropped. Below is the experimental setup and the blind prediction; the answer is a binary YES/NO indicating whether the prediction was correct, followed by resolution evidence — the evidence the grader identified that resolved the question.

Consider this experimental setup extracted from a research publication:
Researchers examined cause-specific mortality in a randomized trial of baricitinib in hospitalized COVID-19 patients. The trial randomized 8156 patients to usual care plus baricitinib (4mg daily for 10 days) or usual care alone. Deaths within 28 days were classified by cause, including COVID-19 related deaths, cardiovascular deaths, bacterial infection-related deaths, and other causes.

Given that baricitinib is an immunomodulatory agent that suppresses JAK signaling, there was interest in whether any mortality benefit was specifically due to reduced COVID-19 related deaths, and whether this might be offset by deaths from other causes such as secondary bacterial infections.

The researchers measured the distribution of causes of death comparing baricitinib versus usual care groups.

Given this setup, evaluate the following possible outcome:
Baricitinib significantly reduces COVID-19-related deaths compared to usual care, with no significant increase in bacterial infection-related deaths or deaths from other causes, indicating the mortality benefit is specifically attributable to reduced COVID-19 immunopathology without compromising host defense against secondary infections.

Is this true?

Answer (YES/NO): YES